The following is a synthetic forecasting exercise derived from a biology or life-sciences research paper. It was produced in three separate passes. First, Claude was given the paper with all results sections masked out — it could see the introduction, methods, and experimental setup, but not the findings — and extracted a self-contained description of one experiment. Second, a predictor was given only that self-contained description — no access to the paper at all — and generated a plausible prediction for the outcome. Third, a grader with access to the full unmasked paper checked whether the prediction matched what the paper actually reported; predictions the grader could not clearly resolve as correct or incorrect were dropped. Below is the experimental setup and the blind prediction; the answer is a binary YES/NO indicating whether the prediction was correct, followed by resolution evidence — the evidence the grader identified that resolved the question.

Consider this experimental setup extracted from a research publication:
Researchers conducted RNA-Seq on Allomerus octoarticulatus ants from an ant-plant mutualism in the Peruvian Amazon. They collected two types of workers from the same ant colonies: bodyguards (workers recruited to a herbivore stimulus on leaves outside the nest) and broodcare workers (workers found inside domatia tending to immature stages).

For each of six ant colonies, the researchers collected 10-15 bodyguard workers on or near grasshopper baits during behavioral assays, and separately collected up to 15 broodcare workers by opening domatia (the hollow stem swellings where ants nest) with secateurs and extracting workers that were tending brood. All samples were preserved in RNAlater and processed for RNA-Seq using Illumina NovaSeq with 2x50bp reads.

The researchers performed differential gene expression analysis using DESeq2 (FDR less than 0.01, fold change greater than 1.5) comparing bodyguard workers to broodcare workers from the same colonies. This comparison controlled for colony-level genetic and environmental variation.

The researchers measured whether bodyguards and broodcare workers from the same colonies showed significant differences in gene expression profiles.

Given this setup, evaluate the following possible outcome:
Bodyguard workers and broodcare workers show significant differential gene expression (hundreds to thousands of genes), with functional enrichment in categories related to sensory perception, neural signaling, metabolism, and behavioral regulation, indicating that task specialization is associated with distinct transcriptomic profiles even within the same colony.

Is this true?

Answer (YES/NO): NO